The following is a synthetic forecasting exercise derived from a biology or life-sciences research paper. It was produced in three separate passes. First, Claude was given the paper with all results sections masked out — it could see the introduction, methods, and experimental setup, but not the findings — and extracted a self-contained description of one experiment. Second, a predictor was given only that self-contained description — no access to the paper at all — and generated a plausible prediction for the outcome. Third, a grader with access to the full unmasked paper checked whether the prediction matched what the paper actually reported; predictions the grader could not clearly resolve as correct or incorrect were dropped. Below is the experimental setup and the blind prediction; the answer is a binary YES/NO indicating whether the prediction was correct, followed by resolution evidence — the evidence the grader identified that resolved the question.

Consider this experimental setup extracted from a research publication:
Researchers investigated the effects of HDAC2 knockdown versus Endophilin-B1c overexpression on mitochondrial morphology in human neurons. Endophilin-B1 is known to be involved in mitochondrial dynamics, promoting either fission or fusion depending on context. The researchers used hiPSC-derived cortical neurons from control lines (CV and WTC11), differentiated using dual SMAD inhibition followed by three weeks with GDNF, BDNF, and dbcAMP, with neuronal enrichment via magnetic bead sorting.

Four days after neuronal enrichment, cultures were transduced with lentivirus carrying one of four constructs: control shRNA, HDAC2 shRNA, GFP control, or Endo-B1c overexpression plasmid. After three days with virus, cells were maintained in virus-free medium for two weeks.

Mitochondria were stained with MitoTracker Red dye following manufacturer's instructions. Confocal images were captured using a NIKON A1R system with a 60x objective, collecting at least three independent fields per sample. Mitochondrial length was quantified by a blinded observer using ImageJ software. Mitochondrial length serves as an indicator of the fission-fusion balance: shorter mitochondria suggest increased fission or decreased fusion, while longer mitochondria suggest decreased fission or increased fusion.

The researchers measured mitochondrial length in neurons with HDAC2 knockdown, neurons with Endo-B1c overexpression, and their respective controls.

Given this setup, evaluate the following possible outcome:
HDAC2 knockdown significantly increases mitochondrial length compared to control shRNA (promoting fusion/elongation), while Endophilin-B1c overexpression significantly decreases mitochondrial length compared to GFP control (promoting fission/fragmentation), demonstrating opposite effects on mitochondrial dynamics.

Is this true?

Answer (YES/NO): NO